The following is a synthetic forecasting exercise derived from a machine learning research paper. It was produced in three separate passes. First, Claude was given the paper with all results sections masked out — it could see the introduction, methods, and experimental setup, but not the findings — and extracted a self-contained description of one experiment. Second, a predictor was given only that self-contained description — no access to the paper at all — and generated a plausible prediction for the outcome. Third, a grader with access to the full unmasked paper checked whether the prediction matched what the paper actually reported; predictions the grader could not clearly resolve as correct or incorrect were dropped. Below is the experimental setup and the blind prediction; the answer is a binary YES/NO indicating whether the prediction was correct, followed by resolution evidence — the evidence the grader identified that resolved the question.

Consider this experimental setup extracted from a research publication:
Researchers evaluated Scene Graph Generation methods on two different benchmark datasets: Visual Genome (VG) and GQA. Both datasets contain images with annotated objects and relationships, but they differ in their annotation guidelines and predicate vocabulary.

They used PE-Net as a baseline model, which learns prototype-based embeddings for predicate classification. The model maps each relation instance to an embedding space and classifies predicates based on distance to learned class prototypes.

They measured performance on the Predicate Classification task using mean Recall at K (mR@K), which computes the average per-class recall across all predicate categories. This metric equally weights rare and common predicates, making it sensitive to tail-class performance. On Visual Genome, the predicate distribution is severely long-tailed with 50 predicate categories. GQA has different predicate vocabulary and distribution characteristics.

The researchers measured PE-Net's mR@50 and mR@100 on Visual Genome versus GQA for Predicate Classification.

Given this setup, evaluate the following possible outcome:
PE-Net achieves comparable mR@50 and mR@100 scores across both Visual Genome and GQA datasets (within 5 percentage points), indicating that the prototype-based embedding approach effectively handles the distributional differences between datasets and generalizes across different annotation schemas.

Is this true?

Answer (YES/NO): NO